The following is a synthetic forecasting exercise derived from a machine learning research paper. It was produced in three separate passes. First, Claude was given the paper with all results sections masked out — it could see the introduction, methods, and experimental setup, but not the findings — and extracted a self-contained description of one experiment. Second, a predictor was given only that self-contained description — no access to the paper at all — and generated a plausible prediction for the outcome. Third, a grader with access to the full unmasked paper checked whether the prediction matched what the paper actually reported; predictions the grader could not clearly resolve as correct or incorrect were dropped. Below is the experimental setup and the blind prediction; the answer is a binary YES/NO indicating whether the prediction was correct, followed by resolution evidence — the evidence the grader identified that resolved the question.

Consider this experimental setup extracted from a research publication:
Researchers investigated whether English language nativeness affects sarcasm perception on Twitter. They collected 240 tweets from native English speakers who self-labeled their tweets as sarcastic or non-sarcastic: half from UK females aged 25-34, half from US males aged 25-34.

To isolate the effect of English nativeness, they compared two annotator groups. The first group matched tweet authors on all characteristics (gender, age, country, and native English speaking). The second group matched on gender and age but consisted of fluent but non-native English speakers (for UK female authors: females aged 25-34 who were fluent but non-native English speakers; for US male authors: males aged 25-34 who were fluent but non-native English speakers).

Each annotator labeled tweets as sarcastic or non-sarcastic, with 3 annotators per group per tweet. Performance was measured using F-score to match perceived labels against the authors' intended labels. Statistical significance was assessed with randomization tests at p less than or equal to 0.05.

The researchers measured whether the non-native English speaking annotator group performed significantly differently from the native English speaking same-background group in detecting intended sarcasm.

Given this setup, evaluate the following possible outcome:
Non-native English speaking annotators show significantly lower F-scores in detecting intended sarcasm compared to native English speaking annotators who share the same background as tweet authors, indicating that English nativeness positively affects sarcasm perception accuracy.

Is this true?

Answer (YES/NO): YES